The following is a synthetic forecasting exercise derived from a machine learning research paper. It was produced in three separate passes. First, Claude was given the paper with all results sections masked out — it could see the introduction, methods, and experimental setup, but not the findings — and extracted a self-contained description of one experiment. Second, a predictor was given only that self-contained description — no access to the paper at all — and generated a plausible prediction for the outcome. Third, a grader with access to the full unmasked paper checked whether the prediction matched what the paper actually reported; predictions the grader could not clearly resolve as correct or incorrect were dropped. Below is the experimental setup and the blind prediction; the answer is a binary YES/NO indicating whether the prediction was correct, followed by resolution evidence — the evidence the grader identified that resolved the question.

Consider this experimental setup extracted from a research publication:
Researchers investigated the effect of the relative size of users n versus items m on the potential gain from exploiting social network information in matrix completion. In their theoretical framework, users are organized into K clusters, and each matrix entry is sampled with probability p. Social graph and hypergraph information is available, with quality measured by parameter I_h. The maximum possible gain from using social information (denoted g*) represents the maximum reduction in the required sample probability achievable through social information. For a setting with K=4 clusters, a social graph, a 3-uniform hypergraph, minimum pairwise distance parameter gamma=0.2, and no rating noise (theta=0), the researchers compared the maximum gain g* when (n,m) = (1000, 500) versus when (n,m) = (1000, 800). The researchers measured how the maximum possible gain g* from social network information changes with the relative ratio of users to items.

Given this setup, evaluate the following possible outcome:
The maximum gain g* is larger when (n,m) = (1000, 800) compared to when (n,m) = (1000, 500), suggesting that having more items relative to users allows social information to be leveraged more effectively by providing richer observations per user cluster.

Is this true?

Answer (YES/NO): NO